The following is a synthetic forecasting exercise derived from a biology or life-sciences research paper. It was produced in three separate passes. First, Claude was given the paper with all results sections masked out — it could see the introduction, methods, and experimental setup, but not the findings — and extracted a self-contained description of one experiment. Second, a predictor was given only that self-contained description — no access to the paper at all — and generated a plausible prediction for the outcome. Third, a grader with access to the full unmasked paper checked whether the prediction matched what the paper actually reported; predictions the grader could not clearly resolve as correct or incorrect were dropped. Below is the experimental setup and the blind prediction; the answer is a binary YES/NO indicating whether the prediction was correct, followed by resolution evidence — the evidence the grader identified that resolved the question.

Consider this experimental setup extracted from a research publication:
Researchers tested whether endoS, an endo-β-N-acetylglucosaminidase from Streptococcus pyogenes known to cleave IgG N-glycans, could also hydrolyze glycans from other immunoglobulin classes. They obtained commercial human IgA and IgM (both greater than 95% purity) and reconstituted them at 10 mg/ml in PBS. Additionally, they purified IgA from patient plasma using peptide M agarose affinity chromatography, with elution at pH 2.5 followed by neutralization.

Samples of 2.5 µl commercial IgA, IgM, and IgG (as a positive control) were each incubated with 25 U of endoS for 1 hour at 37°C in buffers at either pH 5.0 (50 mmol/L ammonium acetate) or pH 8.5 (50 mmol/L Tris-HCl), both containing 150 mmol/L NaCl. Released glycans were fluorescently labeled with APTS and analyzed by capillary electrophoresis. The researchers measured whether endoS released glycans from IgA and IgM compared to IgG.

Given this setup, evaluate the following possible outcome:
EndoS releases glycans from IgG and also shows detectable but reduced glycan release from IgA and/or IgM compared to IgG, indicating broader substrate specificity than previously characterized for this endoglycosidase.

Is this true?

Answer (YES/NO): NO